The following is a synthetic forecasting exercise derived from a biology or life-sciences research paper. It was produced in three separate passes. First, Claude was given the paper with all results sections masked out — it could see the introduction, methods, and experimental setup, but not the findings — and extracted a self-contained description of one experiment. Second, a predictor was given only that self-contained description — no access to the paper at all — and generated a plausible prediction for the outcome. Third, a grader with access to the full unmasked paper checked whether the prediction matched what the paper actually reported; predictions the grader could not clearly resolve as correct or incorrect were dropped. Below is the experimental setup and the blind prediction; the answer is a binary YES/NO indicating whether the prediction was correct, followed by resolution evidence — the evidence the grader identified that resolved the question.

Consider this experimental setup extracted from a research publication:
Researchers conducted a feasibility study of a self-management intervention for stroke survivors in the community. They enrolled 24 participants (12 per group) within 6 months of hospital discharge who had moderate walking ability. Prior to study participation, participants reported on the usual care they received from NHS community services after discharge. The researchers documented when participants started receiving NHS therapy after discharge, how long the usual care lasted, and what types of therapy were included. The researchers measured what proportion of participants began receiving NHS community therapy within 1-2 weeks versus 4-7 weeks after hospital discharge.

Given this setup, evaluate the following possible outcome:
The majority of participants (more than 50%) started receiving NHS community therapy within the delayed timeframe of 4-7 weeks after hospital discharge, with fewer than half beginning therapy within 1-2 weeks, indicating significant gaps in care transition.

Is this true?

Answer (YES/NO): NO